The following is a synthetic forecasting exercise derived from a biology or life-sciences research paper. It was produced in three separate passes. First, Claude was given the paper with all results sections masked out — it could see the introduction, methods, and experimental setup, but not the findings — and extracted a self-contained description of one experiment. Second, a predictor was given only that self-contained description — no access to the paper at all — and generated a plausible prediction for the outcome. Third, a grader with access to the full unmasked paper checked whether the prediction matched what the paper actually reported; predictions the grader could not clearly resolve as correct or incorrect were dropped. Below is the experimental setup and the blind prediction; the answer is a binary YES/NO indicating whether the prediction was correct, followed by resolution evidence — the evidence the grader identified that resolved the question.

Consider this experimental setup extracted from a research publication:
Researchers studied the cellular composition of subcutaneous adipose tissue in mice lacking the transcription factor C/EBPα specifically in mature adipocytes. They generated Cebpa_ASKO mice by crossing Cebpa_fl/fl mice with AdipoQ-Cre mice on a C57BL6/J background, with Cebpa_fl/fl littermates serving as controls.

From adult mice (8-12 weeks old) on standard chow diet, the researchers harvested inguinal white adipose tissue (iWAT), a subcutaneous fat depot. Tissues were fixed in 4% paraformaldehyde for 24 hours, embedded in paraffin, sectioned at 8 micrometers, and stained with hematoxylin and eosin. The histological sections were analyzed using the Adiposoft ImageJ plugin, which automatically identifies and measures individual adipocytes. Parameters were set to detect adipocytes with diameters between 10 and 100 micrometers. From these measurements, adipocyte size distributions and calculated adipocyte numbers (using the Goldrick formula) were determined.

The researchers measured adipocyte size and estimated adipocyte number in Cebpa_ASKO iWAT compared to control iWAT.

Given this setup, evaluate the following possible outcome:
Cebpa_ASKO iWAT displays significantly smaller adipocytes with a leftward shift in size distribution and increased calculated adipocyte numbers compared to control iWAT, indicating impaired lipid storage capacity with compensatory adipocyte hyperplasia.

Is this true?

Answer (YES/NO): NO